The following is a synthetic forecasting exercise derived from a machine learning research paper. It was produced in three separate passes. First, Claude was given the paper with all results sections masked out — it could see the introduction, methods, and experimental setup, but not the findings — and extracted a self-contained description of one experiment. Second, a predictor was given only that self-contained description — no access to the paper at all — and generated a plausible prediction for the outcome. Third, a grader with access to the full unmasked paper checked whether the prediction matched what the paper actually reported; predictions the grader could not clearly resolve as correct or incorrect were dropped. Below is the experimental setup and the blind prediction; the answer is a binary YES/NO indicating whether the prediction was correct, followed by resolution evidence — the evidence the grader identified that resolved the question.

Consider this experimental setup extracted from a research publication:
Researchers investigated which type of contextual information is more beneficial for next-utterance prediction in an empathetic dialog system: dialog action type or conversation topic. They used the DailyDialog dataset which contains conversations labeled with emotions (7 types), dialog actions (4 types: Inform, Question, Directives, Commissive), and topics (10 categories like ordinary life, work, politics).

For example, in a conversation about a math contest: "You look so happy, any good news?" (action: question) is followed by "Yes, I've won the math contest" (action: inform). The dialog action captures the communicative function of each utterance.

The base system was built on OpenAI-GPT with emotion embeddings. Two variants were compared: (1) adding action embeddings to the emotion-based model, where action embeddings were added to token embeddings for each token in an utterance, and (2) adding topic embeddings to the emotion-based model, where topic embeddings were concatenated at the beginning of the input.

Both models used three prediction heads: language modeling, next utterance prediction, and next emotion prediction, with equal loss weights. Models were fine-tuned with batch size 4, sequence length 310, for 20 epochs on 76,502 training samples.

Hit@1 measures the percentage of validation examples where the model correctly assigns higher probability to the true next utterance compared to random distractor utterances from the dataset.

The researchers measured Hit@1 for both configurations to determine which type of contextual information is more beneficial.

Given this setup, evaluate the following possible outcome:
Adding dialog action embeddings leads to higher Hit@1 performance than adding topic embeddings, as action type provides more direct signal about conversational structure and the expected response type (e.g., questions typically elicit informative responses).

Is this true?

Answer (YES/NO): YES